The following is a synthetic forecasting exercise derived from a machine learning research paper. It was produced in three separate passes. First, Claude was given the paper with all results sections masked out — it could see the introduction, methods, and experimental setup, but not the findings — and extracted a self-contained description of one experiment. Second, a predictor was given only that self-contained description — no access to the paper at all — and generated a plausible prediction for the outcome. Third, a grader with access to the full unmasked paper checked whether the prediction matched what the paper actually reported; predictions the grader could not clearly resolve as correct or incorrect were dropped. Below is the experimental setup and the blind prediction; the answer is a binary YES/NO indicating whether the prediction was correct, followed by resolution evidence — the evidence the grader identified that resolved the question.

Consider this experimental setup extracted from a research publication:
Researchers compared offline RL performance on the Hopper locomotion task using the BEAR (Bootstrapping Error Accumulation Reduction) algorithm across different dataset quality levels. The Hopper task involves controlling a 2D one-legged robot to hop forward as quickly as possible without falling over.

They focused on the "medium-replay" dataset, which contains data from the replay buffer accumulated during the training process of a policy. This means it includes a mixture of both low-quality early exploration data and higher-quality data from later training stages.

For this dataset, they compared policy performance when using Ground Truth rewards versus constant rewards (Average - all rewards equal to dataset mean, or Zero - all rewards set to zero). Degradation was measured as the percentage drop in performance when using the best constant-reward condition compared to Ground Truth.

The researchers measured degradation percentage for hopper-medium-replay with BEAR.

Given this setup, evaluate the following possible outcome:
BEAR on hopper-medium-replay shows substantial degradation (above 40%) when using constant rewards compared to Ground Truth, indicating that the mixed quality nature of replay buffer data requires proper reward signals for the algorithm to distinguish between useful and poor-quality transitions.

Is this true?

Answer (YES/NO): NO